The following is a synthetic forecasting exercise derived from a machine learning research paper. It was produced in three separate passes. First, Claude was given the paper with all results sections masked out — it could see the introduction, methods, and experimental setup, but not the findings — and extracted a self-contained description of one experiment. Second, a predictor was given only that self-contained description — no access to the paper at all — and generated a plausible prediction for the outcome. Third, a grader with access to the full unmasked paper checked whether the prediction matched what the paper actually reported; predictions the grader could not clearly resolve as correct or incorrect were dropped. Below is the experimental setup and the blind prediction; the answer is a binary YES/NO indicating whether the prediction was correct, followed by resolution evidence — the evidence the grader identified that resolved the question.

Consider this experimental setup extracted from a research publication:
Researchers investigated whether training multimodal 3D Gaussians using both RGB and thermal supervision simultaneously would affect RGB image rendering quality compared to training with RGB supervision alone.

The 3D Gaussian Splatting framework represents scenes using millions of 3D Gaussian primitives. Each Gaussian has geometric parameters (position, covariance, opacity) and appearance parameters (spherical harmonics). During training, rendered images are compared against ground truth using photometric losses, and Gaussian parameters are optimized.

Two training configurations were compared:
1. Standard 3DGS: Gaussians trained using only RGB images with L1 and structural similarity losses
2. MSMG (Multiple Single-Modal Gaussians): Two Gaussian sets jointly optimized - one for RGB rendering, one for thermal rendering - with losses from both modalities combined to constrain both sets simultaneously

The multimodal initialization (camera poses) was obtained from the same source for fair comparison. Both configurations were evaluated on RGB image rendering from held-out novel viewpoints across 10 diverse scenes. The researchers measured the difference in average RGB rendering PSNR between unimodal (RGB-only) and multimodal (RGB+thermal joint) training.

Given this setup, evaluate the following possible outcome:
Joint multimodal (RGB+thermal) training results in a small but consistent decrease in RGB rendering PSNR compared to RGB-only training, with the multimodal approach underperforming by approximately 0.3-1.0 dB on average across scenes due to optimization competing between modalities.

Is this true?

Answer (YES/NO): NO